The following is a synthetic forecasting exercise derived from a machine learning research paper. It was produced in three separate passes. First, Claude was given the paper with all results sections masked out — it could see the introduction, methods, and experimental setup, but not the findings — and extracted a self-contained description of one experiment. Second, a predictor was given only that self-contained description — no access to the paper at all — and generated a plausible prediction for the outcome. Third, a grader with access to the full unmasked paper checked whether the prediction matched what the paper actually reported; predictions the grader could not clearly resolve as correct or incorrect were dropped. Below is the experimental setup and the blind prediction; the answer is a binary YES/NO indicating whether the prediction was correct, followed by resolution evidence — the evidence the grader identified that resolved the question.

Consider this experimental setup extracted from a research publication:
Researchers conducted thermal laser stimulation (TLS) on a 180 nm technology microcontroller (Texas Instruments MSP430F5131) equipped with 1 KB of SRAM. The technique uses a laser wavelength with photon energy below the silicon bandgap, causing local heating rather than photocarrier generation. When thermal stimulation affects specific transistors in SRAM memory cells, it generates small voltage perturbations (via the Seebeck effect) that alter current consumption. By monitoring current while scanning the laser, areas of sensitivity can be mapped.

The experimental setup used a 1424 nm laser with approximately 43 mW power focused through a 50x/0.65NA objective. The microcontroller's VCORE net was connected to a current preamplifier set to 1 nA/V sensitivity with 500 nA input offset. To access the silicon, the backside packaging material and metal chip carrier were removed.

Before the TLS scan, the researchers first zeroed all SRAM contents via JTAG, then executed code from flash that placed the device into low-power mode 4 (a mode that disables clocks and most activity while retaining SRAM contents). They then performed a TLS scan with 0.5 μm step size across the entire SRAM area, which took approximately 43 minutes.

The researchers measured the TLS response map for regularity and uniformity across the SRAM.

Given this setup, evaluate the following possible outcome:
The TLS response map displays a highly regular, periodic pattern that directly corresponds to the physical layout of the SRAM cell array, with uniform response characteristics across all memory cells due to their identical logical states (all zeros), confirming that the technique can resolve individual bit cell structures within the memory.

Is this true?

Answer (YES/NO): NO